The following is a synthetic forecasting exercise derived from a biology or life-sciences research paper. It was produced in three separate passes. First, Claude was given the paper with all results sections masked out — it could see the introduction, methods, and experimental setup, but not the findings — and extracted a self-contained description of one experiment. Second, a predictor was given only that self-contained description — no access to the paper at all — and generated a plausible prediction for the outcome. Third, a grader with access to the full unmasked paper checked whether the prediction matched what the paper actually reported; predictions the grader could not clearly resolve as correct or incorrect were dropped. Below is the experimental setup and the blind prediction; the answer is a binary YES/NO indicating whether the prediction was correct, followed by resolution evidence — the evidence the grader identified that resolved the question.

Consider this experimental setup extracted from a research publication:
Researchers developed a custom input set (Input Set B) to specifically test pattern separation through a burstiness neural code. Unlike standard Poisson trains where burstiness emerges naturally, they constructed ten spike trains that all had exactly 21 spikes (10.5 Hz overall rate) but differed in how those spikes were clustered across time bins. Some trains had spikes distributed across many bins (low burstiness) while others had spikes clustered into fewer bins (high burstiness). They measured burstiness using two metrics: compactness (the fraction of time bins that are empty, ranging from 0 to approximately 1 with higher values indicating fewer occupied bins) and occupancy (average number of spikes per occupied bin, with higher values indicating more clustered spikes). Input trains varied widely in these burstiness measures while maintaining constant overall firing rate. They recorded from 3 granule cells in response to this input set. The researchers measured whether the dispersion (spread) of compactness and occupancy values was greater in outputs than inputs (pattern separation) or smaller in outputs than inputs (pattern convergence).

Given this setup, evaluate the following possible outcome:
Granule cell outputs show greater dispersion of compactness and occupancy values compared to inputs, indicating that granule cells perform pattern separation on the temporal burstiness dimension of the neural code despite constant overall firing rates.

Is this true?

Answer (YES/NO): NO